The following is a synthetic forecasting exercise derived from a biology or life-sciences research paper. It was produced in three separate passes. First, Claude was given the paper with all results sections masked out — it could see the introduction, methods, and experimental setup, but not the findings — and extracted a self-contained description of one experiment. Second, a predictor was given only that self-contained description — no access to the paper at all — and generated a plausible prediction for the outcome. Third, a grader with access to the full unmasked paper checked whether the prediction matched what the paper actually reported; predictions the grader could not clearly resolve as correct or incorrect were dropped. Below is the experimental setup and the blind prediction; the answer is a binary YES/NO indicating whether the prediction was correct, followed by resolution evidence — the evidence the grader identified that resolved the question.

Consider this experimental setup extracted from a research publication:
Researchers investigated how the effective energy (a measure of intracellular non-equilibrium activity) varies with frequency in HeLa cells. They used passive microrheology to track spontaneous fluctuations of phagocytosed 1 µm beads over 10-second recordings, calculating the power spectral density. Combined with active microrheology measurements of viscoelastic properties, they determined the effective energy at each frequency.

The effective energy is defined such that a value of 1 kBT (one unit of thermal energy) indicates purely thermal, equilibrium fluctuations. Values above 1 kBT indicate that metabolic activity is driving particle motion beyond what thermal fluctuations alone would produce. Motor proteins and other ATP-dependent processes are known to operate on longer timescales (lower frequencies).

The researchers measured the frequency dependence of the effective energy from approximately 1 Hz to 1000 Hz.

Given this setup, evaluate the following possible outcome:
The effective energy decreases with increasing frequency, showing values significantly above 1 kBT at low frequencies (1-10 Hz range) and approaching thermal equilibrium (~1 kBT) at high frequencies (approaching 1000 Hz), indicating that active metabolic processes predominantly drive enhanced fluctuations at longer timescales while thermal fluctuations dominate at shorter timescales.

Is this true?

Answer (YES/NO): YES